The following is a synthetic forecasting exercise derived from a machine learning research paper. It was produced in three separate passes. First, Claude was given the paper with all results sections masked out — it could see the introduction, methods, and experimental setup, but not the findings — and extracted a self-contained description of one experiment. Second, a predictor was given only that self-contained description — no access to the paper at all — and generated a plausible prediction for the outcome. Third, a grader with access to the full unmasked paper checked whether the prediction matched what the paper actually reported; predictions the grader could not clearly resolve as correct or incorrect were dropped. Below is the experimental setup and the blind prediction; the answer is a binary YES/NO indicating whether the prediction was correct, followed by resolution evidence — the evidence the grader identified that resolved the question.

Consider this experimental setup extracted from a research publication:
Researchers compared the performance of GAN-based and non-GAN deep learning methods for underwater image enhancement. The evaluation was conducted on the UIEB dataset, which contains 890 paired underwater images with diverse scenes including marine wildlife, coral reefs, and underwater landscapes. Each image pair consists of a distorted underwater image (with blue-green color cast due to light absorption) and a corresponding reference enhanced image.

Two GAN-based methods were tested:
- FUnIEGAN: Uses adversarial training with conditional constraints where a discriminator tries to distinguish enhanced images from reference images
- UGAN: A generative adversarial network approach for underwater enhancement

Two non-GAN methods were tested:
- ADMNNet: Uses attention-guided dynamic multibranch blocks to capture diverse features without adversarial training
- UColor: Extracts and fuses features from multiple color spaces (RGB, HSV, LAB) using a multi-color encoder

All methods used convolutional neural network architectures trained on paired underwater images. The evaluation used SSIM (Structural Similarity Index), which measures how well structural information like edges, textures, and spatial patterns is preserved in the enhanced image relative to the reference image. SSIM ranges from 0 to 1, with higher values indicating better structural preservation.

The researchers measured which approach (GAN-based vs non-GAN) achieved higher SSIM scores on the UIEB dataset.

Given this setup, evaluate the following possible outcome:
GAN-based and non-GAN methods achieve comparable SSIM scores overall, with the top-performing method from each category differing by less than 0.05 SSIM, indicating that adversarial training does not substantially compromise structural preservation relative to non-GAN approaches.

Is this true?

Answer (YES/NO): YES